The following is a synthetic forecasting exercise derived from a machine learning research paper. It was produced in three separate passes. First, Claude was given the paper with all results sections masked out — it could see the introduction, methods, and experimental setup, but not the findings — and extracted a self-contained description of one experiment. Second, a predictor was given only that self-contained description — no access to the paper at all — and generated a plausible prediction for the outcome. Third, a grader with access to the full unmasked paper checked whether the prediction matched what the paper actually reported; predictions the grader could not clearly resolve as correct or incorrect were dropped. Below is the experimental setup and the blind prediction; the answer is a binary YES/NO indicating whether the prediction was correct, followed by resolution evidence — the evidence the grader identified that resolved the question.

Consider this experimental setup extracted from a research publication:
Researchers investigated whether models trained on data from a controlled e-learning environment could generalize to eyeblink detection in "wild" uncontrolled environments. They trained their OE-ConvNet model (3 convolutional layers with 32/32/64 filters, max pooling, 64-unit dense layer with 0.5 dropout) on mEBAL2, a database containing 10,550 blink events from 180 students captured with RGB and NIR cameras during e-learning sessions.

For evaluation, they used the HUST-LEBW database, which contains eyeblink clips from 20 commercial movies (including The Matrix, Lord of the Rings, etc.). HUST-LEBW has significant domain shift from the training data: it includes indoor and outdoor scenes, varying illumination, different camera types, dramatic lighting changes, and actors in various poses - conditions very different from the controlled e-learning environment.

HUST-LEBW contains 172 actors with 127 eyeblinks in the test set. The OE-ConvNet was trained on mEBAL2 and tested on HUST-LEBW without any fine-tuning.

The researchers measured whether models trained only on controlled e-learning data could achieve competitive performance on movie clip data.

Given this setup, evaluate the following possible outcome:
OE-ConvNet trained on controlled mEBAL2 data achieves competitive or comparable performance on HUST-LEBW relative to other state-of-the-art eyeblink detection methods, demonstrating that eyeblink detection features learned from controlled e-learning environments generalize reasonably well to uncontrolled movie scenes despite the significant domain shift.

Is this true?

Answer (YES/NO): YES